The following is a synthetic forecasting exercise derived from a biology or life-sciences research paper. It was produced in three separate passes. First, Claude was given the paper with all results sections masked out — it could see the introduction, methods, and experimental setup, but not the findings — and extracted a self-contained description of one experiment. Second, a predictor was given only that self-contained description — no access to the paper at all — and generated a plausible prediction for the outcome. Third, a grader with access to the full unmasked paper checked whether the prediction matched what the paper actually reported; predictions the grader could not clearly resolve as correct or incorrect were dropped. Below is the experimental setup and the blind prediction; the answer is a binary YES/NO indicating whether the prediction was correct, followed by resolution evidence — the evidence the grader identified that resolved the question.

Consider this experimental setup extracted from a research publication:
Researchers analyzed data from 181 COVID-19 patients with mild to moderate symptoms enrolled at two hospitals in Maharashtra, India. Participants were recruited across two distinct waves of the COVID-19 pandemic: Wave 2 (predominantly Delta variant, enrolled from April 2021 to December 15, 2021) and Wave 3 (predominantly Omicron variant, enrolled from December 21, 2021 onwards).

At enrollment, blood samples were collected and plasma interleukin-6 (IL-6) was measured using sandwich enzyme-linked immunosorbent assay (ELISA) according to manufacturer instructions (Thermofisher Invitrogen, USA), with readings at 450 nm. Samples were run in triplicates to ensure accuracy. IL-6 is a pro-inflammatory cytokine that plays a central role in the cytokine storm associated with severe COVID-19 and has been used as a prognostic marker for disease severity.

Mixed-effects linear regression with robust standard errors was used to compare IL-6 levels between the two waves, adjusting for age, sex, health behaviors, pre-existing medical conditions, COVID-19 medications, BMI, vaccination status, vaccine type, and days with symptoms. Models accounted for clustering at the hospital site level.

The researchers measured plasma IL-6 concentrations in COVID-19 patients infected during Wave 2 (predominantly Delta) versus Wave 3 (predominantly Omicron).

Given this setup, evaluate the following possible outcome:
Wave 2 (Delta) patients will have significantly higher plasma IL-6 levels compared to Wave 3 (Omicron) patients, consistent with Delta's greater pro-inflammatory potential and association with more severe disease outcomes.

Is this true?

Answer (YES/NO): YES